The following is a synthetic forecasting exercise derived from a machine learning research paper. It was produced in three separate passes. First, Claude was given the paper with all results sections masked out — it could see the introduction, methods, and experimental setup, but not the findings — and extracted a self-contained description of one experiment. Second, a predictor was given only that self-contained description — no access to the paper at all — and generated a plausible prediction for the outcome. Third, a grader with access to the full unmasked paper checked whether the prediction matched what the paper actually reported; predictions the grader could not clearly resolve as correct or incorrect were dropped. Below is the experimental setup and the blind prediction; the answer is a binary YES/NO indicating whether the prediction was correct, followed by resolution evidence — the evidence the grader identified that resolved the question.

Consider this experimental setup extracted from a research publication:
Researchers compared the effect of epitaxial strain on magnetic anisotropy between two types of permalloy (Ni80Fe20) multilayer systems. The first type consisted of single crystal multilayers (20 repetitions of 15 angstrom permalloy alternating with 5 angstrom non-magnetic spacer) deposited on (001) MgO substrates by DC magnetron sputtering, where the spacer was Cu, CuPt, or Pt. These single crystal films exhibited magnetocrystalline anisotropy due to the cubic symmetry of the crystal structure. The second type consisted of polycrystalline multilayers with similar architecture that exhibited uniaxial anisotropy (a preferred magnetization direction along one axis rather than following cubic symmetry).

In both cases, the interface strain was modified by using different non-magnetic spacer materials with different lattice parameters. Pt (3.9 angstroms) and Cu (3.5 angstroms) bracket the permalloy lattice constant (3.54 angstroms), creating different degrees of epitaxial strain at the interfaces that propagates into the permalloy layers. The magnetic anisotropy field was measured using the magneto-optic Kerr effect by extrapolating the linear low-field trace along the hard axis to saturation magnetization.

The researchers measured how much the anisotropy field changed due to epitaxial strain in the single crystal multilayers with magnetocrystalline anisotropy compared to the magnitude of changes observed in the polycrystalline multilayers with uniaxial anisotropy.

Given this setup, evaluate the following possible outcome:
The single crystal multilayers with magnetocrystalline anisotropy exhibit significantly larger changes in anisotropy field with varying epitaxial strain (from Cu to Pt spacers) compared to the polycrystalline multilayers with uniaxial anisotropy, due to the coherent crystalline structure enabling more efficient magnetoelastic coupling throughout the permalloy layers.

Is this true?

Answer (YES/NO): YES